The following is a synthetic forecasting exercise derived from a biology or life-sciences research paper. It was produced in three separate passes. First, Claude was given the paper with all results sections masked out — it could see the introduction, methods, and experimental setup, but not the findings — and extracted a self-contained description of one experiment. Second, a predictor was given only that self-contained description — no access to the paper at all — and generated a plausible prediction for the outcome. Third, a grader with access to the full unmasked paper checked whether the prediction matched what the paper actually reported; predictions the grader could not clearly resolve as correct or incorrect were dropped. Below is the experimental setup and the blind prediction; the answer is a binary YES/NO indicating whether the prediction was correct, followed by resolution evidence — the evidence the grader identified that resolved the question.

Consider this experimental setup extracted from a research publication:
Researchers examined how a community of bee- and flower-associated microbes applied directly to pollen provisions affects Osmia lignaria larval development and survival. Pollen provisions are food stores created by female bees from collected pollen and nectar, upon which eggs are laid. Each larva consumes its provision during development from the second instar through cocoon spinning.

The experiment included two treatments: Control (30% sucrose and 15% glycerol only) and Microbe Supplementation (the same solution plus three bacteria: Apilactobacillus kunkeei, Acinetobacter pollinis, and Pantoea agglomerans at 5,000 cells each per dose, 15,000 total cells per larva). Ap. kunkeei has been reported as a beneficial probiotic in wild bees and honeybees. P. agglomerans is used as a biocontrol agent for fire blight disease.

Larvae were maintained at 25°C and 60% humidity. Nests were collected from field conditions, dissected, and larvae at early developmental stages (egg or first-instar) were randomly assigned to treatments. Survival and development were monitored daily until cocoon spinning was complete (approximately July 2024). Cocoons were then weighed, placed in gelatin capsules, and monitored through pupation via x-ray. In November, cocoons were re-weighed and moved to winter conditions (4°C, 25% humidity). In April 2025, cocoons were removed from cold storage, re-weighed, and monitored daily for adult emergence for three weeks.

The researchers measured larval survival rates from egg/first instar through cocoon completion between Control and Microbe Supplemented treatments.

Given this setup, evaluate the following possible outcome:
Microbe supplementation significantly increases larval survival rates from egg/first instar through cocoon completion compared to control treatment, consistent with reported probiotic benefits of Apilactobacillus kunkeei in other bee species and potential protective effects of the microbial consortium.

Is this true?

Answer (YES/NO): NO